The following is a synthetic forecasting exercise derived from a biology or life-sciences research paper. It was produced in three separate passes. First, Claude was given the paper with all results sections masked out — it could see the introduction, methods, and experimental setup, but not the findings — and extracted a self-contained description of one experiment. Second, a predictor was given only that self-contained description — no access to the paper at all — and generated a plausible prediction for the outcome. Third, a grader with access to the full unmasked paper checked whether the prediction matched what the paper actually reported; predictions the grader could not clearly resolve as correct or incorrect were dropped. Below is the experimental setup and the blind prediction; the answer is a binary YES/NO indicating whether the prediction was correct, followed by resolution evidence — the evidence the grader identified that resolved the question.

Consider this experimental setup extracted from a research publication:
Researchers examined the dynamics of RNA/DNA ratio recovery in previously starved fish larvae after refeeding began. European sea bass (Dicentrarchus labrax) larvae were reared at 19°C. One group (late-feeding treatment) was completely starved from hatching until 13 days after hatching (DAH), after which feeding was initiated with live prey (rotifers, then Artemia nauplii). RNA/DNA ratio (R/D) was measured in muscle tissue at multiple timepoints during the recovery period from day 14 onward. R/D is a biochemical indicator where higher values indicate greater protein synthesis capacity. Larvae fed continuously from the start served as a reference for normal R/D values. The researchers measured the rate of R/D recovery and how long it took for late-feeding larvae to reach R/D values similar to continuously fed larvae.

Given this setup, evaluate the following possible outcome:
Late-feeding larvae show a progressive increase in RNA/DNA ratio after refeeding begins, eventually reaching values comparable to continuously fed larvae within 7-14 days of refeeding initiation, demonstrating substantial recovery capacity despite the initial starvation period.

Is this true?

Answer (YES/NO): NO